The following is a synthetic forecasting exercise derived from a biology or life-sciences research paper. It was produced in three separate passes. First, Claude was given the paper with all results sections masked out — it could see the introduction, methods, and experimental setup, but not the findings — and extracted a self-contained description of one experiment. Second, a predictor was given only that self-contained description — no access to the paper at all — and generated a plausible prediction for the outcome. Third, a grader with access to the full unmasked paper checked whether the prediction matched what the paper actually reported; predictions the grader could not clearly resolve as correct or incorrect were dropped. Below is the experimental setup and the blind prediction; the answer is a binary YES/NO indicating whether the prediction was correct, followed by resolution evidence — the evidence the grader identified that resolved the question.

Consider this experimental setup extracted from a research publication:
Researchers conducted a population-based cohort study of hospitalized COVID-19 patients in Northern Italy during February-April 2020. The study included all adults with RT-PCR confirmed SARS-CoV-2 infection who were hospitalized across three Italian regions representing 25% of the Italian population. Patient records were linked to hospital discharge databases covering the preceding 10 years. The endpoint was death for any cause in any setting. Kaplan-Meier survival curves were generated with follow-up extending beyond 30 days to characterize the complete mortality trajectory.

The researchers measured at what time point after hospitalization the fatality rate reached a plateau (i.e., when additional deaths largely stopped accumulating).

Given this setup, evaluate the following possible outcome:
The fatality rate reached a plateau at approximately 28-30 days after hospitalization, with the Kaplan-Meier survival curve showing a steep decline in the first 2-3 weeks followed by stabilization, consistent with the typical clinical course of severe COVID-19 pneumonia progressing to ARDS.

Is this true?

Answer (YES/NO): YES